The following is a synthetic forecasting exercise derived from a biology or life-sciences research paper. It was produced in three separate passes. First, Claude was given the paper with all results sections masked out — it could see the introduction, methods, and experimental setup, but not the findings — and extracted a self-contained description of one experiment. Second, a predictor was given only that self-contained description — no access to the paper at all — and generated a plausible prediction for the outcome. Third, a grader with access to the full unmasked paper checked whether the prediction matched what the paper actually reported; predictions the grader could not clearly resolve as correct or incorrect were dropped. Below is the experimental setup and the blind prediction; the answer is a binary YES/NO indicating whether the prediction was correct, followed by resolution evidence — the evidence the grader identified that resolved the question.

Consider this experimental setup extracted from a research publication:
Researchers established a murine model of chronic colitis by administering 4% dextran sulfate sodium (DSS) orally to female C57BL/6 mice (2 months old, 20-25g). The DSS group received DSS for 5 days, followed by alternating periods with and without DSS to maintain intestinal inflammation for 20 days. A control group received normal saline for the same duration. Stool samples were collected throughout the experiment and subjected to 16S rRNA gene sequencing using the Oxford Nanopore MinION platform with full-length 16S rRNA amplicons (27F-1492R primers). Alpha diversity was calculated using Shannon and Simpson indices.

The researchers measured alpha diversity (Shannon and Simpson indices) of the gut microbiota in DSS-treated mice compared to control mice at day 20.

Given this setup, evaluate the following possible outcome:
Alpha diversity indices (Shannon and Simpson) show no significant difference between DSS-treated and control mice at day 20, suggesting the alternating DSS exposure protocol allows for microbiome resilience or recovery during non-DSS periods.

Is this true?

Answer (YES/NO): NO